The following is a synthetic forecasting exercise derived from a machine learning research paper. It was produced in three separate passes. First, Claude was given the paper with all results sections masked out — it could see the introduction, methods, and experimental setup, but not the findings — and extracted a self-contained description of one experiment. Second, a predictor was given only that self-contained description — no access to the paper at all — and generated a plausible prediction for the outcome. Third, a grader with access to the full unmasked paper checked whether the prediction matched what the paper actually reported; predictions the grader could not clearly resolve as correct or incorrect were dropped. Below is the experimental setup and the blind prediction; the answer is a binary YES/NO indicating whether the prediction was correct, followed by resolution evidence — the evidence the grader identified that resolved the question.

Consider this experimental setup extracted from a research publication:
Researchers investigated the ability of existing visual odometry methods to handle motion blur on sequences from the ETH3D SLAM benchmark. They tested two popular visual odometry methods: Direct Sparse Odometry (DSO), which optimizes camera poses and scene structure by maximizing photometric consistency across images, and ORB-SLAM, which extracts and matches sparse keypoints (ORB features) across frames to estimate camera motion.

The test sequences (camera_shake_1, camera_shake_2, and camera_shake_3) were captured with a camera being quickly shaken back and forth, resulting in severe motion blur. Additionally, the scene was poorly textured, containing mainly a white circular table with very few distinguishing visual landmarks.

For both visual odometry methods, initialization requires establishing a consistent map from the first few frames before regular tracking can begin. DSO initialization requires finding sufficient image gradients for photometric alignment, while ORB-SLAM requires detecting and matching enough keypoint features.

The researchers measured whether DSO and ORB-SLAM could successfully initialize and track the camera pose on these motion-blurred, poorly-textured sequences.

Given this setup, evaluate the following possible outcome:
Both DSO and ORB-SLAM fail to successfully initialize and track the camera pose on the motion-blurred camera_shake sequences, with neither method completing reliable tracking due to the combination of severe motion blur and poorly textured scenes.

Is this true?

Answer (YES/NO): YES